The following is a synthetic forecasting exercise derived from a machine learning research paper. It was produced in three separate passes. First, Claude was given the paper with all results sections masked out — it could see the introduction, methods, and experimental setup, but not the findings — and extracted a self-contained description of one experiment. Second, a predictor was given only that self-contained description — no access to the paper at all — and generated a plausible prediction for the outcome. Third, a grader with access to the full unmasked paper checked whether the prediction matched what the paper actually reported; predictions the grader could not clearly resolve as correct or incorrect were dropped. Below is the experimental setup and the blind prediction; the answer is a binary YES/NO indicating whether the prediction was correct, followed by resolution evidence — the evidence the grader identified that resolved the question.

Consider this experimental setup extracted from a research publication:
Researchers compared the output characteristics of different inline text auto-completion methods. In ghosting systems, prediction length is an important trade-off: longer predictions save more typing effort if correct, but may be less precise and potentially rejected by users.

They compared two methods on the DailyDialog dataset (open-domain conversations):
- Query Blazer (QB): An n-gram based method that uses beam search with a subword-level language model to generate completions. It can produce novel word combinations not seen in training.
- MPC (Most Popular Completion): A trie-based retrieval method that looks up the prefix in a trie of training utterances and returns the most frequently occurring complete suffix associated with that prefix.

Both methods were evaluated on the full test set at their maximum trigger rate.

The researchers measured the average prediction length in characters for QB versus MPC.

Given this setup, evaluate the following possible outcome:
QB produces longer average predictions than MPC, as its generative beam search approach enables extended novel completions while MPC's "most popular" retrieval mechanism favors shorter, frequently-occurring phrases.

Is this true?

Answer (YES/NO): NO